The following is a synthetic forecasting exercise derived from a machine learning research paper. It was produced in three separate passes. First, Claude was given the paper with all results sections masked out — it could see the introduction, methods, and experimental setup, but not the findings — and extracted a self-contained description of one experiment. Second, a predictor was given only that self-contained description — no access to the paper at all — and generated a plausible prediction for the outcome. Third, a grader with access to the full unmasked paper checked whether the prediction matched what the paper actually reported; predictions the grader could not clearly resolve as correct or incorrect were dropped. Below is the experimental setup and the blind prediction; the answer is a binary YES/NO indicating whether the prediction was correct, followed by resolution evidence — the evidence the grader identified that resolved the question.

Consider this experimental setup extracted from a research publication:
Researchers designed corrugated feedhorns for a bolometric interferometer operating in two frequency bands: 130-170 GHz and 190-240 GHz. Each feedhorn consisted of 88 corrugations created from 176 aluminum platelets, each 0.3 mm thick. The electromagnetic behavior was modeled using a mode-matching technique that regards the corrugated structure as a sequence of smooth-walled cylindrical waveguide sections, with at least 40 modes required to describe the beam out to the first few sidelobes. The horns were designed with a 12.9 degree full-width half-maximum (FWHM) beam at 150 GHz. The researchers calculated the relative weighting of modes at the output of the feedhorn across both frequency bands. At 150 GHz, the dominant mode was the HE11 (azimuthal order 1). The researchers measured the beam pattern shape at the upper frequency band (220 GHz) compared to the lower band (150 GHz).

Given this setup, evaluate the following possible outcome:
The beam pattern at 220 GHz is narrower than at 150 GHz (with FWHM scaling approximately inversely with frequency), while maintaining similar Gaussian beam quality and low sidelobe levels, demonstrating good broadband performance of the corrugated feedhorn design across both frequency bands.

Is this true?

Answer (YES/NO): NO